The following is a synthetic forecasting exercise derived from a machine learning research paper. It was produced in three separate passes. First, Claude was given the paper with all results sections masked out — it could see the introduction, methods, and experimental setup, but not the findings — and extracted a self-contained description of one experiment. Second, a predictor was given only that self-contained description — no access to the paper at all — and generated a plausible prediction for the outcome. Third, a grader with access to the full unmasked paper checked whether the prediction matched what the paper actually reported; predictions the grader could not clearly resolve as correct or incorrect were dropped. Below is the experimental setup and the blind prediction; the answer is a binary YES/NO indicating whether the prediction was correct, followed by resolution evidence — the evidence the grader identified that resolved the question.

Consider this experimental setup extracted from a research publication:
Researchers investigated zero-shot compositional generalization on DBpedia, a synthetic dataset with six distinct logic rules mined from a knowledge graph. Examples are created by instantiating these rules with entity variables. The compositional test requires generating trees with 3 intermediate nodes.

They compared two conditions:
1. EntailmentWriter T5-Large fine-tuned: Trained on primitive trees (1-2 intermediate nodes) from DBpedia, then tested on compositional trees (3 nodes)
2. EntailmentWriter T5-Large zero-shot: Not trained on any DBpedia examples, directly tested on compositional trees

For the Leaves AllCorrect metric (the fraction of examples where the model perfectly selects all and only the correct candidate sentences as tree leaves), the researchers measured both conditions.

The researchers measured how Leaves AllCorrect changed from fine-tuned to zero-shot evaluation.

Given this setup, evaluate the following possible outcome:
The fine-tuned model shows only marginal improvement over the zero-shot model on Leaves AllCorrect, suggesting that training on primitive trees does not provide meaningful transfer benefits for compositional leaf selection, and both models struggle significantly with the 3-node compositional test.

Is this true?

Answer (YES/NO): NO